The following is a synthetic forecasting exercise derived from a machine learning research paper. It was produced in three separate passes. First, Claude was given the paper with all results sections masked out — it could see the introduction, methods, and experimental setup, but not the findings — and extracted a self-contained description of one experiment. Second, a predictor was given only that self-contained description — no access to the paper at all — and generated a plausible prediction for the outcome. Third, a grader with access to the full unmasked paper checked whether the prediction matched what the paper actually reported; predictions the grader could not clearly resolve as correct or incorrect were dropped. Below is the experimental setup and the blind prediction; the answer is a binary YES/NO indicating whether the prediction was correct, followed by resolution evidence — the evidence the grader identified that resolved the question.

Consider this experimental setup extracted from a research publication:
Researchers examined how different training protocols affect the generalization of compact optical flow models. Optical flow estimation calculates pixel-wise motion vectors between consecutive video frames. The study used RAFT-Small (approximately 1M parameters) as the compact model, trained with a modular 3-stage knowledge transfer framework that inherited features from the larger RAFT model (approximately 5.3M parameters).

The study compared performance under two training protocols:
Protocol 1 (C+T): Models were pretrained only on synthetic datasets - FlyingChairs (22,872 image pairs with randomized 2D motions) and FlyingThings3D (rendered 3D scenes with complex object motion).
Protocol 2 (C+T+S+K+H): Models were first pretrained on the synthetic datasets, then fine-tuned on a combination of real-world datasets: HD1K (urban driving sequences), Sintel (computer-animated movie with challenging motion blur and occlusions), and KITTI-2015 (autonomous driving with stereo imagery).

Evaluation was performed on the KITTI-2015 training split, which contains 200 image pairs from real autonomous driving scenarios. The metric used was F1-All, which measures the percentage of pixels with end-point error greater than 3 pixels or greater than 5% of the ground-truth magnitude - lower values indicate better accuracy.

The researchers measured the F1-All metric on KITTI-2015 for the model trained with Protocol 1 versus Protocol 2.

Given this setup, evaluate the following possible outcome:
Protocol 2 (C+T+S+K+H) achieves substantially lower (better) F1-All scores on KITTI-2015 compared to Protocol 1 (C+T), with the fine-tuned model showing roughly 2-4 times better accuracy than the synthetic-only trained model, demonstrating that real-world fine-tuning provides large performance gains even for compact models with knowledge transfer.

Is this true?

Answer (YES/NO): YES